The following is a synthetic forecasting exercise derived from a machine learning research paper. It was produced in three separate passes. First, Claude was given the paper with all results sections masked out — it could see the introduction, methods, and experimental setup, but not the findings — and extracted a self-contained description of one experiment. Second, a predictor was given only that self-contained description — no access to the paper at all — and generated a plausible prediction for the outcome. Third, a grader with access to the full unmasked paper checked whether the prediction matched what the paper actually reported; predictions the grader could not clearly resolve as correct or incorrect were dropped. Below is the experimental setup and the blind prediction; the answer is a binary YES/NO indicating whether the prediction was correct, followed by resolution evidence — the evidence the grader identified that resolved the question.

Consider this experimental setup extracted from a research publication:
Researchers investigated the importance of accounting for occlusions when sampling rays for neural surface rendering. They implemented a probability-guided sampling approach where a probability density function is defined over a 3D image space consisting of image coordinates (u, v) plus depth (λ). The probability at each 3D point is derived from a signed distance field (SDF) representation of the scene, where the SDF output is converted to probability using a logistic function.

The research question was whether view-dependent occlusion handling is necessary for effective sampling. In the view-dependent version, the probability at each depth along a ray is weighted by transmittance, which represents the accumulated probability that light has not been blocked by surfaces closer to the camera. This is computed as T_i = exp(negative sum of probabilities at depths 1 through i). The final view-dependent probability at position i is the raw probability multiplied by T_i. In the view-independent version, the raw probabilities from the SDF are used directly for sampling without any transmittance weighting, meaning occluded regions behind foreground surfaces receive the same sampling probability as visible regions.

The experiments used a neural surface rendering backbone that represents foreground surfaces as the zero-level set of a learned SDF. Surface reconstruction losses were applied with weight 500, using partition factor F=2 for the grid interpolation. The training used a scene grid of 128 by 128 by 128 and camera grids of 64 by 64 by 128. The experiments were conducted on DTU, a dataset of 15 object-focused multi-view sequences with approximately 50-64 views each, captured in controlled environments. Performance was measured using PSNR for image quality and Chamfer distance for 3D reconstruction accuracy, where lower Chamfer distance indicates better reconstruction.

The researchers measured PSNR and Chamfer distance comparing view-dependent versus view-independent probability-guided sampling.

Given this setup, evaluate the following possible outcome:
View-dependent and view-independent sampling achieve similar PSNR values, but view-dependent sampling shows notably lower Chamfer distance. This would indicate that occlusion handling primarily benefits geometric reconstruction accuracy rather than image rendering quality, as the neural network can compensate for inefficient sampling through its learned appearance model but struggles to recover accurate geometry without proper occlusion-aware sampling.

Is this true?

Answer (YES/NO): NO